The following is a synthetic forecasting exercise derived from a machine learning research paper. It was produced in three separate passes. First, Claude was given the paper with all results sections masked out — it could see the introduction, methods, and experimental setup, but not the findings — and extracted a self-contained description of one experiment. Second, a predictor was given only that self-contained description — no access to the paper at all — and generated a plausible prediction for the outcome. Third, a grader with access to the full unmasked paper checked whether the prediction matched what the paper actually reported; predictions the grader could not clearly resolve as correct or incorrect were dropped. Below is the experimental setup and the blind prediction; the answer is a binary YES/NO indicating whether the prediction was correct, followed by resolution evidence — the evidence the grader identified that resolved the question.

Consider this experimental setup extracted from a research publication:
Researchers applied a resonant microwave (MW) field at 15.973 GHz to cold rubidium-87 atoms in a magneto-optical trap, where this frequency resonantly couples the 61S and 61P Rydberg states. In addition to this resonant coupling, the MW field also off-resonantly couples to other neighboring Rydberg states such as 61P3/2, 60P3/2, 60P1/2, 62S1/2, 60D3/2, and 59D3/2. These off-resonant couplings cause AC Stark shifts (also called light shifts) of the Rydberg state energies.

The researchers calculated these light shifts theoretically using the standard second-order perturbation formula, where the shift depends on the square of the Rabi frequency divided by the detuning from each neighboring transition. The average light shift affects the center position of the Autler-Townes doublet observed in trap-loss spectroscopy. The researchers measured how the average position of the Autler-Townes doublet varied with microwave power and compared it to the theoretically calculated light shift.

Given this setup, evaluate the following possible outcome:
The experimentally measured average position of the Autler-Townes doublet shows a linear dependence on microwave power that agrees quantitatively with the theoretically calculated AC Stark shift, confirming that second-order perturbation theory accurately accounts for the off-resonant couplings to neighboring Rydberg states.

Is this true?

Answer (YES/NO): YES